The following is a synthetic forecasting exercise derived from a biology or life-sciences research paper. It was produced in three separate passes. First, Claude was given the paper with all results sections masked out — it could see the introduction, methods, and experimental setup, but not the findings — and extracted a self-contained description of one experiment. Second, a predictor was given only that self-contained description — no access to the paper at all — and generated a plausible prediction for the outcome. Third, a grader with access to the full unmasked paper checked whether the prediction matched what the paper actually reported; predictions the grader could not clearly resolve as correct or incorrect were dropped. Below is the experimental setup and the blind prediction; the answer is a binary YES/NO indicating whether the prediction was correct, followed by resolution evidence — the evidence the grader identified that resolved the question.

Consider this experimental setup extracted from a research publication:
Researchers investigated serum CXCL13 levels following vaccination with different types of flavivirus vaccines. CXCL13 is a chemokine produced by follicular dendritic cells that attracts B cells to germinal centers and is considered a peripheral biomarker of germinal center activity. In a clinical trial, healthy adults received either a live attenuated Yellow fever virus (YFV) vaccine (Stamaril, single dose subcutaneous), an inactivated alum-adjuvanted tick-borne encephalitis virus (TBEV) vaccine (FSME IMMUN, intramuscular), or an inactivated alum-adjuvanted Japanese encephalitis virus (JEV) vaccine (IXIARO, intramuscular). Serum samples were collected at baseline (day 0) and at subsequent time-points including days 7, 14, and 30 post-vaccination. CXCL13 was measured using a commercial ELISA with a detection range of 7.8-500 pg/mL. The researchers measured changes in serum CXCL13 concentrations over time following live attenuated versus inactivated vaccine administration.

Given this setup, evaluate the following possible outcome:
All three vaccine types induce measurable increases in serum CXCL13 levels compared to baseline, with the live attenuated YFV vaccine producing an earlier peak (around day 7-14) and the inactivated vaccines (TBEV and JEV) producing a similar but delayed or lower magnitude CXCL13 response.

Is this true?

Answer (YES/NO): YES